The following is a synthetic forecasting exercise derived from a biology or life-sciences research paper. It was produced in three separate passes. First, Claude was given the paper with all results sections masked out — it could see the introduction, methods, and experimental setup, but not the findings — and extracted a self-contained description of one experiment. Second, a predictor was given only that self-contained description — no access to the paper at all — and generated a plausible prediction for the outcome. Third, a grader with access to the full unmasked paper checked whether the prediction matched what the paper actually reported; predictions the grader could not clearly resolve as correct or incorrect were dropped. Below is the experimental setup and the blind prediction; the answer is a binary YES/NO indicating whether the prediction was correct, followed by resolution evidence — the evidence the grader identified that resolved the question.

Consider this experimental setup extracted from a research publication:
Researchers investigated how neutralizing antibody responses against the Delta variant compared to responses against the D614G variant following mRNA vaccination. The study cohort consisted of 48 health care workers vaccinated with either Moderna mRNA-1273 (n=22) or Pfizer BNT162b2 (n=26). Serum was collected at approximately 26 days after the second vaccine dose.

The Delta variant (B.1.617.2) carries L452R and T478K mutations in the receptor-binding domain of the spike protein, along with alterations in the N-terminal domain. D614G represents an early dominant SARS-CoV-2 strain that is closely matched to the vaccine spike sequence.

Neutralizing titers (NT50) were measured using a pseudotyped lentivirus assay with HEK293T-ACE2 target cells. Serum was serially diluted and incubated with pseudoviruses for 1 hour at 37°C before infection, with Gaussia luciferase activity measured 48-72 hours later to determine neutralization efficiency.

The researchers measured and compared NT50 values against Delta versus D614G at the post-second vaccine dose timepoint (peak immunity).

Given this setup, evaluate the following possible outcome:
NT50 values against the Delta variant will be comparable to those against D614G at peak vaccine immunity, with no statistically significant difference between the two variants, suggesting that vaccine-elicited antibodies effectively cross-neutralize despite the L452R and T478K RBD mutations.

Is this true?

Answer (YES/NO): NO